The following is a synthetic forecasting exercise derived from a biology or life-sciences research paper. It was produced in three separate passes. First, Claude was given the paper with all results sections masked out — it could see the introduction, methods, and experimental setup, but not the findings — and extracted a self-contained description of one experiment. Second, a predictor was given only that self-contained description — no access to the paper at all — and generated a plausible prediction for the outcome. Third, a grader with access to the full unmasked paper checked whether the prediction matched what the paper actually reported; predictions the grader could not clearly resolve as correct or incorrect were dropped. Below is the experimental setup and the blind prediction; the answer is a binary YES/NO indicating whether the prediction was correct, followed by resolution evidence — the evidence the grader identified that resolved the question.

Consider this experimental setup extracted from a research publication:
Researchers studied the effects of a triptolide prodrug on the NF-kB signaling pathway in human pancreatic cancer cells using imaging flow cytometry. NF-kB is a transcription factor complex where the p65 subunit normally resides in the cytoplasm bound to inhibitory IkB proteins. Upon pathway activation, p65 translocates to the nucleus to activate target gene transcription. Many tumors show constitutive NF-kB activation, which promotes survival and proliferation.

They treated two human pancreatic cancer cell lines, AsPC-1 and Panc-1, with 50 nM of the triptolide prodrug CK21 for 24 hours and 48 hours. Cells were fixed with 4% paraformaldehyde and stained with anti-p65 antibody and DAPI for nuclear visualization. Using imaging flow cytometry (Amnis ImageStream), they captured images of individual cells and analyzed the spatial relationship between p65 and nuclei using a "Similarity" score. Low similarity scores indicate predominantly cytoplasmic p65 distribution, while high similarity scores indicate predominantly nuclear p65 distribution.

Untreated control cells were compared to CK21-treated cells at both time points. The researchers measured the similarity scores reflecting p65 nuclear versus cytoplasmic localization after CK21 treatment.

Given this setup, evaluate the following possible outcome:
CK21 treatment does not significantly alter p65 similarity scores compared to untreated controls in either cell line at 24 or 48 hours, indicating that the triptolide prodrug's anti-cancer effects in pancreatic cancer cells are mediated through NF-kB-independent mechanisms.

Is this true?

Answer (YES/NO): NO